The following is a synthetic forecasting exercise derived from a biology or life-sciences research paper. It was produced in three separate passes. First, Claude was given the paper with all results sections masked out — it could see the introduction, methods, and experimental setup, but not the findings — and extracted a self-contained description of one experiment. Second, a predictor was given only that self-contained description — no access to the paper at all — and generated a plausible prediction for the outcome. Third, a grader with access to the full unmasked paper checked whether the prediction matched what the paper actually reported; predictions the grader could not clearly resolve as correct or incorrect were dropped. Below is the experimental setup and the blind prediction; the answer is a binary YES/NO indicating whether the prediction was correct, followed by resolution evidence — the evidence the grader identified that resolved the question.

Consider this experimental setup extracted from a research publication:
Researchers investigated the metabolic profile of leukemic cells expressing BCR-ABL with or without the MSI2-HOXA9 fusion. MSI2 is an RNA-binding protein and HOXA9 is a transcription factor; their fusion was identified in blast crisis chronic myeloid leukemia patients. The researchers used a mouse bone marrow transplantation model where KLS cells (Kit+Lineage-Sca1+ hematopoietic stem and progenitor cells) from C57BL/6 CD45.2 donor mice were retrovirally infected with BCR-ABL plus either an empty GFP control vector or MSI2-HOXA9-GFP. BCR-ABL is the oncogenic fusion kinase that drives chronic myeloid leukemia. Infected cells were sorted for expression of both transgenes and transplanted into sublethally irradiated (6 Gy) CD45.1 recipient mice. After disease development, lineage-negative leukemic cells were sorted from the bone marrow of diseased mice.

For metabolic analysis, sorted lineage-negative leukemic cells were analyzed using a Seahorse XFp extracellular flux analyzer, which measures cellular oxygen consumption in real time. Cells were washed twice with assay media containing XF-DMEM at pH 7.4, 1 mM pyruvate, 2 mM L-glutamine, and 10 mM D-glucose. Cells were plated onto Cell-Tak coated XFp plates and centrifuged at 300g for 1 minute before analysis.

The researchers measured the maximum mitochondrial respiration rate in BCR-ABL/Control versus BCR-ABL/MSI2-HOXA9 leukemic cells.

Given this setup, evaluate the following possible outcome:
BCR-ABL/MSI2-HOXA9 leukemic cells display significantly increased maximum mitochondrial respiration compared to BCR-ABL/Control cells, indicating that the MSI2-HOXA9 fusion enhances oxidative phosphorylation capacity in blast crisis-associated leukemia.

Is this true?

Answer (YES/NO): YES